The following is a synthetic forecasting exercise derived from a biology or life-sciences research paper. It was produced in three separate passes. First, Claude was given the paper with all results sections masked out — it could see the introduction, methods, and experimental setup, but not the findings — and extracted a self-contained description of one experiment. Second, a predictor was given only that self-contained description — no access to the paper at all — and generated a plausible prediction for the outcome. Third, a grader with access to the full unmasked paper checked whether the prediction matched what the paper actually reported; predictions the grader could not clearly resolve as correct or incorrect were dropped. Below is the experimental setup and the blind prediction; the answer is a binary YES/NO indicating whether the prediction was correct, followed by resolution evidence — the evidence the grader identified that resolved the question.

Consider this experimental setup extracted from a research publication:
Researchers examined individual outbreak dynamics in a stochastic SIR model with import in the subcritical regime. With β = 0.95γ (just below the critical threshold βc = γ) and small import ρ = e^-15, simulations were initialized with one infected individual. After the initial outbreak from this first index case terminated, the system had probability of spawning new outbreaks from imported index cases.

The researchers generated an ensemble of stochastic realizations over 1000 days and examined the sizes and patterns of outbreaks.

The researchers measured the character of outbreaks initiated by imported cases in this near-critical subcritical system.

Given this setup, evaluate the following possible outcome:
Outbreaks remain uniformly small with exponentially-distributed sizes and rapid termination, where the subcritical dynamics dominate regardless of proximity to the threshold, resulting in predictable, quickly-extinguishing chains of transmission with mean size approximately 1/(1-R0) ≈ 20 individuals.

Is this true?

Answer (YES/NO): NO